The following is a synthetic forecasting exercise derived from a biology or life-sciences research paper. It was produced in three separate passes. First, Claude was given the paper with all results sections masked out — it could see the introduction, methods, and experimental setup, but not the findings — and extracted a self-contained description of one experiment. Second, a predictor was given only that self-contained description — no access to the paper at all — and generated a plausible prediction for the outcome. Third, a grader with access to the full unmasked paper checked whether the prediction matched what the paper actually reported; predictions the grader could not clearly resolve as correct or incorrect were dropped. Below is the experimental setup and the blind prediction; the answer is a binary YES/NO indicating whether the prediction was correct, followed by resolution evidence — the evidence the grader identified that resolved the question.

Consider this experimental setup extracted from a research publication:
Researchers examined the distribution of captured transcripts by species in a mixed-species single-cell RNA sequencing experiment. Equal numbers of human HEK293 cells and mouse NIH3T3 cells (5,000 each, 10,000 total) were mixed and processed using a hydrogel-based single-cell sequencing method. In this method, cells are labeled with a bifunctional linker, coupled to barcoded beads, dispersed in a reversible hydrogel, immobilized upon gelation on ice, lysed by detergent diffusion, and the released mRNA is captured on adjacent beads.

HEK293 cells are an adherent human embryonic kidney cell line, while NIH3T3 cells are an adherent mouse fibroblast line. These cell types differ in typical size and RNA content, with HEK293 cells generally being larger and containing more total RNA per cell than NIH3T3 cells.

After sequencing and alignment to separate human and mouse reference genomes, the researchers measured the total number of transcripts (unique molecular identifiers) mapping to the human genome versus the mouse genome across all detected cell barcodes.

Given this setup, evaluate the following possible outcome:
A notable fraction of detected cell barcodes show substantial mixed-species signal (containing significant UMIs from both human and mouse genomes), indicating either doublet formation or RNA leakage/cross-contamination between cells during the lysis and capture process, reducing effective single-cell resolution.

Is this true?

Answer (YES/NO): NO